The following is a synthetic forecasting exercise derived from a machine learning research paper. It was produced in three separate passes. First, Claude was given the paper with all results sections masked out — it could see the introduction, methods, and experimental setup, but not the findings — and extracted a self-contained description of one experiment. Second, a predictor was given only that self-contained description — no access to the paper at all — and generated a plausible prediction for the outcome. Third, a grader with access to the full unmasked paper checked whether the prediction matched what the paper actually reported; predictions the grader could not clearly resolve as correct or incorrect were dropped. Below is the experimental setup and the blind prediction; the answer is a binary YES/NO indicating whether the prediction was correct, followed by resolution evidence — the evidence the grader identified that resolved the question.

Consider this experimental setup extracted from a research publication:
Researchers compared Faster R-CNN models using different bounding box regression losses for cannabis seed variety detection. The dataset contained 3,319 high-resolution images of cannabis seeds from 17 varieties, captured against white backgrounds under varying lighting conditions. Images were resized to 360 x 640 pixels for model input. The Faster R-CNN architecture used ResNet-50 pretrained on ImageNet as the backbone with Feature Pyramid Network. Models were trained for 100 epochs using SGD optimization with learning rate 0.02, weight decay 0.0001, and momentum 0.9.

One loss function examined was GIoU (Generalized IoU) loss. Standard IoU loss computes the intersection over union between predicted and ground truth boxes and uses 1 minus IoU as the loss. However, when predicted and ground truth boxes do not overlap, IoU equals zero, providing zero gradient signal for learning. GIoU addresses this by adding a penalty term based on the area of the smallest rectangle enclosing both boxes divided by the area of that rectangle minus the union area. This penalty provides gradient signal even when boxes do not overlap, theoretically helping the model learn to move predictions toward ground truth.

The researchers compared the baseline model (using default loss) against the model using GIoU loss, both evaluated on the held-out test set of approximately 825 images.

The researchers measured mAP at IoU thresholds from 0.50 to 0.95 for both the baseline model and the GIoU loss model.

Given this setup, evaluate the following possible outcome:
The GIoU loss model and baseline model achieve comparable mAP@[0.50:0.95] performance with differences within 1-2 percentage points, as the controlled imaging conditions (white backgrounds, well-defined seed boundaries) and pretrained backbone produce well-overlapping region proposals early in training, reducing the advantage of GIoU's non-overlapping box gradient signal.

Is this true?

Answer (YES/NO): YES